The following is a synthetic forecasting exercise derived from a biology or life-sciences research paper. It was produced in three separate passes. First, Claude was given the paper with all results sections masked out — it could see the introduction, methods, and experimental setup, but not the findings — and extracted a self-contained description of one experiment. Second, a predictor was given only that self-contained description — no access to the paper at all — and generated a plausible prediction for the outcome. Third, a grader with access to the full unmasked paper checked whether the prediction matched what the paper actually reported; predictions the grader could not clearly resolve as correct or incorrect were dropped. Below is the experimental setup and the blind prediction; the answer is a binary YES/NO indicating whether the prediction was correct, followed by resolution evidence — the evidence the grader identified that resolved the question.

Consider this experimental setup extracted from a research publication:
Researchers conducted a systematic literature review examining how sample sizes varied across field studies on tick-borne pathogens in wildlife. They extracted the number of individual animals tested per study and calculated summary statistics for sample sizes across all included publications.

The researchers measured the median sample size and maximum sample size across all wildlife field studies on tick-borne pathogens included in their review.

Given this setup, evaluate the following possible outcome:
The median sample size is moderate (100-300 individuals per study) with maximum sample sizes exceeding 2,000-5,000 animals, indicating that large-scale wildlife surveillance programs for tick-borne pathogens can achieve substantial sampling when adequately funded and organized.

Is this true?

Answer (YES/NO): NO